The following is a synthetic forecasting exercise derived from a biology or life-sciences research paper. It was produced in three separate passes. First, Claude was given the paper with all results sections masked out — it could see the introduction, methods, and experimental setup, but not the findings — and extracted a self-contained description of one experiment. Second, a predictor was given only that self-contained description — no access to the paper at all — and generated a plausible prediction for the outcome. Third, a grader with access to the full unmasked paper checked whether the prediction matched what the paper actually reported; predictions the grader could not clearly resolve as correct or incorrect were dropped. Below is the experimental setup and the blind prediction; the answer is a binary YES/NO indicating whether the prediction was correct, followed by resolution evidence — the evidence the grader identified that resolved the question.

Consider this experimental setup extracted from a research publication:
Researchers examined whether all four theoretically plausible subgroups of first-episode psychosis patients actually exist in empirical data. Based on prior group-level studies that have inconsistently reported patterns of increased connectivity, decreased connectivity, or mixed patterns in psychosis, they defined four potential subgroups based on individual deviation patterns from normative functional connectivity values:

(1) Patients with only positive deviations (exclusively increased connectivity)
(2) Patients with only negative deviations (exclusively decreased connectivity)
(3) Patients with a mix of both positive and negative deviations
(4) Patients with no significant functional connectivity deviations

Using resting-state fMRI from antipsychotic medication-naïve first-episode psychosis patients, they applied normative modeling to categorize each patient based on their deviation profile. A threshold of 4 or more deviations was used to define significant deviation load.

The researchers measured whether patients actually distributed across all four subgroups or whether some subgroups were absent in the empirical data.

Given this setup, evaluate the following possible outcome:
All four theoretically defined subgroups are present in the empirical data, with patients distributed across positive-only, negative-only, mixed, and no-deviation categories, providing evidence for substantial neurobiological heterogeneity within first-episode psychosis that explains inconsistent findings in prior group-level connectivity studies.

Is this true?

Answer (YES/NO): YES